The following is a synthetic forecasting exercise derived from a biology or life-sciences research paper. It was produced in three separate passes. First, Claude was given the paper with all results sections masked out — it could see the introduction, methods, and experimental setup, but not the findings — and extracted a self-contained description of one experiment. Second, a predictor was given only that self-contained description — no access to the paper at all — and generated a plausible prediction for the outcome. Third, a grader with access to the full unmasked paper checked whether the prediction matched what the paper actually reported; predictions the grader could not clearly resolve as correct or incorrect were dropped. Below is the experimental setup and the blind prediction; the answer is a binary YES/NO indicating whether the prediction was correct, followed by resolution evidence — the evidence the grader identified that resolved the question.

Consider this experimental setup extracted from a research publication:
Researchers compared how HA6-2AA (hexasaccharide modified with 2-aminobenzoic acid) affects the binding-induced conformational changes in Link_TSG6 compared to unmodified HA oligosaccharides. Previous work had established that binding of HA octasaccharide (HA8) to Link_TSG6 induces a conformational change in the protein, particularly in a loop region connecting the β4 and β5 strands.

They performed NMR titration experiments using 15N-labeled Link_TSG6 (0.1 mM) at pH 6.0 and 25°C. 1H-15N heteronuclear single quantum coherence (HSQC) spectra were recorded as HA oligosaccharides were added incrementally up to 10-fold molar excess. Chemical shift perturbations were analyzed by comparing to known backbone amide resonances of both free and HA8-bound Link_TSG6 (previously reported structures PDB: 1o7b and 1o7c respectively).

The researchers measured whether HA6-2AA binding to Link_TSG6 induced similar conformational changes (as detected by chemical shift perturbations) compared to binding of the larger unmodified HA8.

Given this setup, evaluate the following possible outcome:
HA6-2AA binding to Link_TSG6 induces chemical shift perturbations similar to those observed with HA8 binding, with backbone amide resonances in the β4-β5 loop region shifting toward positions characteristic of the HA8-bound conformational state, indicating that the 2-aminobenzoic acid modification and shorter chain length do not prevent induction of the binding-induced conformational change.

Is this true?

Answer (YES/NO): YES